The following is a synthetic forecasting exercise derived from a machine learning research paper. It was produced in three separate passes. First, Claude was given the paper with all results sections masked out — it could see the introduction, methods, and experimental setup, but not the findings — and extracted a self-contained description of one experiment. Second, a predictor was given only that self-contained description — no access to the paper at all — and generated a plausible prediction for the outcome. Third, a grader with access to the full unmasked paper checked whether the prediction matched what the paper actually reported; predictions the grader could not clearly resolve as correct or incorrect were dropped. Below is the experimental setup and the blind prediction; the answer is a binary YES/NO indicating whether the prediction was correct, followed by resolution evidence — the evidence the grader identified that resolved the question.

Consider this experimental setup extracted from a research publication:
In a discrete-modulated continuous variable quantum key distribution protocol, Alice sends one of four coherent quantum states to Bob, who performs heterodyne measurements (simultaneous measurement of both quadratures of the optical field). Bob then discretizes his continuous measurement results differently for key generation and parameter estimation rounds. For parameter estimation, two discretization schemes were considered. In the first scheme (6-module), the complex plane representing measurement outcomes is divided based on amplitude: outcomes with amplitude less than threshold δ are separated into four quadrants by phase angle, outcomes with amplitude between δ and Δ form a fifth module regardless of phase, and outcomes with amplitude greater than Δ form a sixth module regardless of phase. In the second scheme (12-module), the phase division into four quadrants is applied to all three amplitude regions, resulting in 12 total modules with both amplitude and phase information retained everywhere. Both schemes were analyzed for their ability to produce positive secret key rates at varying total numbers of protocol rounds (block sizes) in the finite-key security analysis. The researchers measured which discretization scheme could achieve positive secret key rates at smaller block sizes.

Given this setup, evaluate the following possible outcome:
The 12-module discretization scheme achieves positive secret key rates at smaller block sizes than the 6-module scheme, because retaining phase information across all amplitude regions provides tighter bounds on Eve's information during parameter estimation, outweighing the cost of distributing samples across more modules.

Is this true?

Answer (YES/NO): NO